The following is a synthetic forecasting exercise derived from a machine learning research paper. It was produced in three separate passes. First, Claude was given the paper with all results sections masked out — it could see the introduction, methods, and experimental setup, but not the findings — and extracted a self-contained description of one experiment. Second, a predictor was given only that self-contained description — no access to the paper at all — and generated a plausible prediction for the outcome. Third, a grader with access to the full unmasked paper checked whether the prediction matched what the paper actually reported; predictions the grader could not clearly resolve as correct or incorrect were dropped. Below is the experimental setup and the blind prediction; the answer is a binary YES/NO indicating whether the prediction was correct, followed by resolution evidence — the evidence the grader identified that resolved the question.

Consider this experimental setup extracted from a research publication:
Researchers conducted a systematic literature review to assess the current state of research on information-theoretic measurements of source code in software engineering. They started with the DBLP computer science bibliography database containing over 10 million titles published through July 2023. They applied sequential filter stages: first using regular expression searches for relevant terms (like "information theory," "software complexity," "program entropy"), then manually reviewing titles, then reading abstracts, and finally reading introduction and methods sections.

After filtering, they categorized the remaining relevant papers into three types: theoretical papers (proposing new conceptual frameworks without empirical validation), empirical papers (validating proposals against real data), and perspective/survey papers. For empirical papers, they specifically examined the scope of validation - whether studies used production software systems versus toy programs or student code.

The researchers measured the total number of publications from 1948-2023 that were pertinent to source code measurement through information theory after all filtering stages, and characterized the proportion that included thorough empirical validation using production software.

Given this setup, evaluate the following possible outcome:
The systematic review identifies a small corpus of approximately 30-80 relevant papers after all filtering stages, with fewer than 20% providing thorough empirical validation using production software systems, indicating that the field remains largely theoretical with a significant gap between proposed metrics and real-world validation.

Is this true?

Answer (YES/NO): NO